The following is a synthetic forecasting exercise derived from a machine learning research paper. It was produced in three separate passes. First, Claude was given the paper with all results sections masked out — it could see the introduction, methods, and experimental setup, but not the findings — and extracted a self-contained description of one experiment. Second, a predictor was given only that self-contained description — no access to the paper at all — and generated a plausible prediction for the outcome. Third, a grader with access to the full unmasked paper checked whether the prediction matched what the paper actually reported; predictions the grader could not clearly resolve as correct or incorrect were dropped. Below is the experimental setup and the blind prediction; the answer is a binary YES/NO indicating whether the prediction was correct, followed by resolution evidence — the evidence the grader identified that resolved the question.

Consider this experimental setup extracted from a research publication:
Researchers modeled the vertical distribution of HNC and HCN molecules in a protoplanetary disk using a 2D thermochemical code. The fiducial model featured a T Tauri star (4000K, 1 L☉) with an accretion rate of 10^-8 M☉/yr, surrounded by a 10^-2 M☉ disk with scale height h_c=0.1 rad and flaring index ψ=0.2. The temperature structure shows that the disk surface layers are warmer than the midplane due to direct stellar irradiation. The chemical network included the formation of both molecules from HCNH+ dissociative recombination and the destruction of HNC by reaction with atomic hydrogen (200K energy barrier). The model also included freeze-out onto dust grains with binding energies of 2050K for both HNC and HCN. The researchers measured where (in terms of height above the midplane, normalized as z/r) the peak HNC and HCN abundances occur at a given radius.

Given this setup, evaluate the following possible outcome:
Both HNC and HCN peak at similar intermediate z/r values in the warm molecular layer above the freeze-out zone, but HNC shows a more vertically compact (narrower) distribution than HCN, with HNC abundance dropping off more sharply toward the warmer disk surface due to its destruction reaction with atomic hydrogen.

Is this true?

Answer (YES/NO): NO